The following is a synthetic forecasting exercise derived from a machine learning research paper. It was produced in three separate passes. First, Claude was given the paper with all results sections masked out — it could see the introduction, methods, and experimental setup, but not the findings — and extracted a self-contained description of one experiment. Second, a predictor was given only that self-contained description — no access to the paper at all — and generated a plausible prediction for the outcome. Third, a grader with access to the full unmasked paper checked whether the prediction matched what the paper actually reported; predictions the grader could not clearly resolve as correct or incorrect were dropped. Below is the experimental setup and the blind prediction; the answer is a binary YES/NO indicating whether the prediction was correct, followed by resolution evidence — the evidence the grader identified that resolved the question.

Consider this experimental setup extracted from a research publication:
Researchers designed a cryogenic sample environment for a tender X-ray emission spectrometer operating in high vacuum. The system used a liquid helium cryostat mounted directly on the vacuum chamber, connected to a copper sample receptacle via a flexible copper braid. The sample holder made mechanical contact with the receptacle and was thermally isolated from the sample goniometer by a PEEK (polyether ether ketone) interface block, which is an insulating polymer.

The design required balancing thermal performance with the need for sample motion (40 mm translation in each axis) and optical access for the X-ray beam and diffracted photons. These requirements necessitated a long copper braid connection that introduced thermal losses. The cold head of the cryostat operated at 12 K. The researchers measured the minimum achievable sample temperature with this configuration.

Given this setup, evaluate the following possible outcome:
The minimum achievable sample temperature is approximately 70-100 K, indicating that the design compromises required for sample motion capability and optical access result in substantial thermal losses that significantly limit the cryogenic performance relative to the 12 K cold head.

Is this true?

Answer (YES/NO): NO